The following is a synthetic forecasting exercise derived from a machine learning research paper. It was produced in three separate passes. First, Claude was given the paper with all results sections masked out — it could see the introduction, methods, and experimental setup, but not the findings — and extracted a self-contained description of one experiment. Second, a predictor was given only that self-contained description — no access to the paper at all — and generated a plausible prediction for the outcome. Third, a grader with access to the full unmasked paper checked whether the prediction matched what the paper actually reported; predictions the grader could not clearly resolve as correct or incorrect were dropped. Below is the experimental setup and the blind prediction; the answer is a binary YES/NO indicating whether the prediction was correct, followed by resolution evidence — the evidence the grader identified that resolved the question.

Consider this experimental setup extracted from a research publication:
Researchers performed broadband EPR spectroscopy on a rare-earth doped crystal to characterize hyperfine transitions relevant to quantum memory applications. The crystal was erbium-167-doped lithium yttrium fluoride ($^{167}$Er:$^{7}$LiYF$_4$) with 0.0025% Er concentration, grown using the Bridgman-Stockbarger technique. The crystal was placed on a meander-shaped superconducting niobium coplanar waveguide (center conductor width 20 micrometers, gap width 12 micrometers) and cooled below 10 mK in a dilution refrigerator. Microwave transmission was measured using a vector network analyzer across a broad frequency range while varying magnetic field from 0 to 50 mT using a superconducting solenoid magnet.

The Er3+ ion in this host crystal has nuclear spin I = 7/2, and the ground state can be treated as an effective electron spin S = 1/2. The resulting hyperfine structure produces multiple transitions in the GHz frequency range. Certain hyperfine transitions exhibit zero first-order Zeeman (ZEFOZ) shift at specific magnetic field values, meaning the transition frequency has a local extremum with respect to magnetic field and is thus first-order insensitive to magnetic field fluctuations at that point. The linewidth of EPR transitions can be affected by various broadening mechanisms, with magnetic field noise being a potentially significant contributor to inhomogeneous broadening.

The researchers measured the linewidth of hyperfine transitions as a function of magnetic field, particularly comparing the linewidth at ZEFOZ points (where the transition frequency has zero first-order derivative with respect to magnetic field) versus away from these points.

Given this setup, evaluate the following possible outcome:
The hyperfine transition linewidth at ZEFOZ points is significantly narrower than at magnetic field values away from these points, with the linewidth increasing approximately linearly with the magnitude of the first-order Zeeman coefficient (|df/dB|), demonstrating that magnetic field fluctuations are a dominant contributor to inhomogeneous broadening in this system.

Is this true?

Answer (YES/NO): NO